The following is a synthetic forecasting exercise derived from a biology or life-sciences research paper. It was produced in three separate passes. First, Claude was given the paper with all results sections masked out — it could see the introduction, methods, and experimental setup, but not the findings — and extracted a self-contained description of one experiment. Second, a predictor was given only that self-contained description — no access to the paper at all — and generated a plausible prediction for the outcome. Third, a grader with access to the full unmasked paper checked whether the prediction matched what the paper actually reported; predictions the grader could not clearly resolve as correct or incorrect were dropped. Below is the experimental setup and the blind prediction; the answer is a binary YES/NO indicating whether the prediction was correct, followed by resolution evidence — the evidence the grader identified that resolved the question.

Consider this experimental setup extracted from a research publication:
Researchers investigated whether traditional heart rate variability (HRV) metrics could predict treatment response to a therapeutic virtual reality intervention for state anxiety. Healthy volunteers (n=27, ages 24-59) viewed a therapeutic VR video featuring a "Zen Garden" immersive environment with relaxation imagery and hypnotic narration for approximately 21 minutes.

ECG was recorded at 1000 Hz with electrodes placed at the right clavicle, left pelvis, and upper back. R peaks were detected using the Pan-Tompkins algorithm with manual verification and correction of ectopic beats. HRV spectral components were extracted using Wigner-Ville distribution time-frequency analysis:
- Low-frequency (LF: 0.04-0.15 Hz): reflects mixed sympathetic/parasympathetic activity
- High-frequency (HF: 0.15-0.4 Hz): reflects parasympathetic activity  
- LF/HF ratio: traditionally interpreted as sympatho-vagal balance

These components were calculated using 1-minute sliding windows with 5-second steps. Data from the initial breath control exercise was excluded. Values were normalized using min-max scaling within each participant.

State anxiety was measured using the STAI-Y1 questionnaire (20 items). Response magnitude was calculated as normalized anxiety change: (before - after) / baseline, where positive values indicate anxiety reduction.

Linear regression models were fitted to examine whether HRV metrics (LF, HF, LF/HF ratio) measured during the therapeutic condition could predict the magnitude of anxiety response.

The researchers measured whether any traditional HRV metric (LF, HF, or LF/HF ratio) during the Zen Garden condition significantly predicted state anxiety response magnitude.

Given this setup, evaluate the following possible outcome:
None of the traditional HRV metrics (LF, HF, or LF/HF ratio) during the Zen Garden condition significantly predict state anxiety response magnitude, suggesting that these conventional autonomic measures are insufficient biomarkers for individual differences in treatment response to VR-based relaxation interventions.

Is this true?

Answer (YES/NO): NO